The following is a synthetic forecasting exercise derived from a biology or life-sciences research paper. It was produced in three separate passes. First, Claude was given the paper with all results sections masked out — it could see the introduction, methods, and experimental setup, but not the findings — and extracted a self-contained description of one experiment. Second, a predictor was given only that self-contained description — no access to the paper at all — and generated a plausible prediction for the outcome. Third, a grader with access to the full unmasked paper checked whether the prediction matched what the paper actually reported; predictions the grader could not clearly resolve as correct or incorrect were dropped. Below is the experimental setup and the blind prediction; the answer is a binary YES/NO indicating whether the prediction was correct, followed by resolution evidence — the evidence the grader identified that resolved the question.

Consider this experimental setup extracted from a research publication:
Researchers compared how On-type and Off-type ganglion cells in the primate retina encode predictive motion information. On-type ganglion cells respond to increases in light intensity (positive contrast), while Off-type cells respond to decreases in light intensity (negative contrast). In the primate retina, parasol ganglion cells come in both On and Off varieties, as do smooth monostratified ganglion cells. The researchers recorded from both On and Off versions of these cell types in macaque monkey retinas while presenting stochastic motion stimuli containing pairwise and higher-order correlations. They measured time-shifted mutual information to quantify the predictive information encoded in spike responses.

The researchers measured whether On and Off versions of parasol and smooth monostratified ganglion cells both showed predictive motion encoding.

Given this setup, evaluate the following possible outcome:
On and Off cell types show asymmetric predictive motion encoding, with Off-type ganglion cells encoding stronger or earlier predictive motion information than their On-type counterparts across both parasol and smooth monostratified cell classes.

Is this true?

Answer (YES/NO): NO